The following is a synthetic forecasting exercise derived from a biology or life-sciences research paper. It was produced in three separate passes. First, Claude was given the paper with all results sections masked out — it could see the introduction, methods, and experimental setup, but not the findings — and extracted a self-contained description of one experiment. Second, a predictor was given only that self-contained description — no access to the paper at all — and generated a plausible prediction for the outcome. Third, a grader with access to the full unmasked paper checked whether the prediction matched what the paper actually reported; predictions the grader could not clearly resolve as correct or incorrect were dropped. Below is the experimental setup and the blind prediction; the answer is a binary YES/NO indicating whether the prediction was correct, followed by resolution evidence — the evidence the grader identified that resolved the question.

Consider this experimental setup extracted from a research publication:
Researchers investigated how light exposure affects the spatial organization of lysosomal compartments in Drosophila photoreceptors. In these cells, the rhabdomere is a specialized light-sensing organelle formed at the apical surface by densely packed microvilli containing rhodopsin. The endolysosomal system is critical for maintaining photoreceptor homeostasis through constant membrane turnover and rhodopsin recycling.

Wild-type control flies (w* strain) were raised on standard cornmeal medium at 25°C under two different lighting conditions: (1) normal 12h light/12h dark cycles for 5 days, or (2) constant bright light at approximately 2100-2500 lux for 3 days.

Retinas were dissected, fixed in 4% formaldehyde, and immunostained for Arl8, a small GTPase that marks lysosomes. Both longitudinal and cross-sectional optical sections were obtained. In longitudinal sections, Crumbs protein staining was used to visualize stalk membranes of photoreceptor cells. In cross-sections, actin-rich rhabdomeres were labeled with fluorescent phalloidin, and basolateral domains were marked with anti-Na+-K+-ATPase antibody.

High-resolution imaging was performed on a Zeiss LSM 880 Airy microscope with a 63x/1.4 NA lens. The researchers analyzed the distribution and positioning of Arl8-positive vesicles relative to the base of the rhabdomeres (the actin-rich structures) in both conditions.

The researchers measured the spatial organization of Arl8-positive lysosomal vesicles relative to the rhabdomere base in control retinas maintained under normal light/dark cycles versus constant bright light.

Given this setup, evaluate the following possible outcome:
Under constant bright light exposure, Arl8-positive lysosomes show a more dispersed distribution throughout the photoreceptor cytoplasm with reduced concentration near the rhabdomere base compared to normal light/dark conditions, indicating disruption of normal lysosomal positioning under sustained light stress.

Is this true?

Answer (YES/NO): YES